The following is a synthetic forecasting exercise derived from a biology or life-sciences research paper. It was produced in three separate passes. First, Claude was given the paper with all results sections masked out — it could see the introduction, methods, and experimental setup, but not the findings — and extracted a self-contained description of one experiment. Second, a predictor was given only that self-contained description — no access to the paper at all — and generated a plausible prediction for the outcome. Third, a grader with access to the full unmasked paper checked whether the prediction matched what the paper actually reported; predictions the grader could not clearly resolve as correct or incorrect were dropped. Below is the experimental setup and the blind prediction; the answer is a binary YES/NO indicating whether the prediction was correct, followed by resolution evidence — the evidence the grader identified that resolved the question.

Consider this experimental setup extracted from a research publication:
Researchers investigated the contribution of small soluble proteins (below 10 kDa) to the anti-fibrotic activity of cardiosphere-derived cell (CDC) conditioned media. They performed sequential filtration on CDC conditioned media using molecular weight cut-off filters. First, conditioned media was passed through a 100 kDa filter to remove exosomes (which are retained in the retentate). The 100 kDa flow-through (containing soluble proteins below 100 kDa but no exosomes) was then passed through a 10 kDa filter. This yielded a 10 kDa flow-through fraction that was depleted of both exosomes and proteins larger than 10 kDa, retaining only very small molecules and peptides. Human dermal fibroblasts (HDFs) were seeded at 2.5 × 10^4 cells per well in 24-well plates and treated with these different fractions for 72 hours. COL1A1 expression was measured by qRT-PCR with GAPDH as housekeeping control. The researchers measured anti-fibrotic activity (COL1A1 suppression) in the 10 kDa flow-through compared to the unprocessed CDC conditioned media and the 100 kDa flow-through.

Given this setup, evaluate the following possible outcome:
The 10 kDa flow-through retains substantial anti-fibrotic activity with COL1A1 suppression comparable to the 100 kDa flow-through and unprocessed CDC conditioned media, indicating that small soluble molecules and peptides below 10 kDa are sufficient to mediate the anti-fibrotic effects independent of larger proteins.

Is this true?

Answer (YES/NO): NO